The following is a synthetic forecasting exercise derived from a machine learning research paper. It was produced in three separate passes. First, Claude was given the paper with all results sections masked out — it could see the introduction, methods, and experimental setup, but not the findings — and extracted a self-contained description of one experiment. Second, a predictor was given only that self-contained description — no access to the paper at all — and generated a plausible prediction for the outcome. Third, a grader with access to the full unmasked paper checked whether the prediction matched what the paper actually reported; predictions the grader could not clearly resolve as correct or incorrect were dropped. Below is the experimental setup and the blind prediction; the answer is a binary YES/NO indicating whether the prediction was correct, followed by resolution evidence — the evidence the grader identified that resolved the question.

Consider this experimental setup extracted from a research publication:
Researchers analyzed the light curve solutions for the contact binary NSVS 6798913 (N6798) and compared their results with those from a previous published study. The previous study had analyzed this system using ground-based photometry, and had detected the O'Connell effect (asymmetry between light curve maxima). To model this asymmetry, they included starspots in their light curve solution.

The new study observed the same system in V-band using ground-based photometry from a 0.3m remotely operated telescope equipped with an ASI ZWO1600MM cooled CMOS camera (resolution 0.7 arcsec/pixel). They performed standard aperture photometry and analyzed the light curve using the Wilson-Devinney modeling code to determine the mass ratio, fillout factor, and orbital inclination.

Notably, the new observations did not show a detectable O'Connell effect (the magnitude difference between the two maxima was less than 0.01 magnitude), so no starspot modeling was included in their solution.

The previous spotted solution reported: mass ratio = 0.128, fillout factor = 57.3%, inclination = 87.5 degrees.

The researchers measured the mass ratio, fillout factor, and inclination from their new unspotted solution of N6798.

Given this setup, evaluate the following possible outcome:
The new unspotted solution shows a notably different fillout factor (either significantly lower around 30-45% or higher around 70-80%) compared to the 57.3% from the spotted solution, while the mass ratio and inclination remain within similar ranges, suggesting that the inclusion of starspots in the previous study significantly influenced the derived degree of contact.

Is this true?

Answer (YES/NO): YES